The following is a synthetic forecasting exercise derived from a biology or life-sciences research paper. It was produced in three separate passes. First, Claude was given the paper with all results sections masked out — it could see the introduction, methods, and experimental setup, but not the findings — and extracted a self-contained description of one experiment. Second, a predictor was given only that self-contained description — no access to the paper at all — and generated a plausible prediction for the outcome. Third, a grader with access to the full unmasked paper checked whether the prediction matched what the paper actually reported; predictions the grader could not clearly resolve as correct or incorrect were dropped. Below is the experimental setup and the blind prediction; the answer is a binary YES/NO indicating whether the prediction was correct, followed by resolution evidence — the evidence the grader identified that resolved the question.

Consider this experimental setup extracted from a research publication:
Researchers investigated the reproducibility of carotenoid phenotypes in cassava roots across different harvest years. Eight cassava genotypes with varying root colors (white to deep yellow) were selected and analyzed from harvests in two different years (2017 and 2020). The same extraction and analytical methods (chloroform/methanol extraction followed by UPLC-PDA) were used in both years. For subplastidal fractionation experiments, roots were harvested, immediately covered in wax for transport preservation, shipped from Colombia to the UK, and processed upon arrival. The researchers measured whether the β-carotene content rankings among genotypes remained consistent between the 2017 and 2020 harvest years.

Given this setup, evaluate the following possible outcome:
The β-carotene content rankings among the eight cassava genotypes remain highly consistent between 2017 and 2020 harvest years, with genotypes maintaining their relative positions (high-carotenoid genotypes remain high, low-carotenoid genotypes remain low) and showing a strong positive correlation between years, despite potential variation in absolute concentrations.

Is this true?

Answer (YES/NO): YES